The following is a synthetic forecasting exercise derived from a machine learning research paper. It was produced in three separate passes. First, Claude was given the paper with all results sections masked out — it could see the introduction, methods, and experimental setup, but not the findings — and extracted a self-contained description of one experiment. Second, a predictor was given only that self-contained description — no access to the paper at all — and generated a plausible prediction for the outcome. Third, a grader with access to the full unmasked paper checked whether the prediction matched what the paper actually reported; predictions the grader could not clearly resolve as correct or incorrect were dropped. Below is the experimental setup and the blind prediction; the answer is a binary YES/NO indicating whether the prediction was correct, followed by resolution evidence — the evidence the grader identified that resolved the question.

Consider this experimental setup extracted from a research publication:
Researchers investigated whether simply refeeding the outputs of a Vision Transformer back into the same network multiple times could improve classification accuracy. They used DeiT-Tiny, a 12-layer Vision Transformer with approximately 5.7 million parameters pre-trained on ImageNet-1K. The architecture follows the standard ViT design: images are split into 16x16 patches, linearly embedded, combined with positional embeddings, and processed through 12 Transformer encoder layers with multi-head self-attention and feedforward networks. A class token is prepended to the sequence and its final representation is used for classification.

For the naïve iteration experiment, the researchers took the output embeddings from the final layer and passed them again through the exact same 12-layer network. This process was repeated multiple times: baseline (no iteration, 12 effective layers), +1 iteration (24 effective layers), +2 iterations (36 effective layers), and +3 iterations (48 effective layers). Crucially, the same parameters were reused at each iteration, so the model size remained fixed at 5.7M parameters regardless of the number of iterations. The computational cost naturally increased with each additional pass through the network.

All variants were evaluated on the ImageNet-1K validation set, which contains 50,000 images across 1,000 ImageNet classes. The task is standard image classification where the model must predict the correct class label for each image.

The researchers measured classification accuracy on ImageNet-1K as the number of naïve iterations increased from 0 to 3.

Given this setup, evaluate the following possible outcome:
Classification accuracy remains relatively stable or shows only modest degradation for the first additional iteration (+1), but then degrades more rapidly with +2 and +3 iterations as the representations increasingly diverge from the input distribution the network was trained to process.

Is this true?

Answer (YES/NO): NO